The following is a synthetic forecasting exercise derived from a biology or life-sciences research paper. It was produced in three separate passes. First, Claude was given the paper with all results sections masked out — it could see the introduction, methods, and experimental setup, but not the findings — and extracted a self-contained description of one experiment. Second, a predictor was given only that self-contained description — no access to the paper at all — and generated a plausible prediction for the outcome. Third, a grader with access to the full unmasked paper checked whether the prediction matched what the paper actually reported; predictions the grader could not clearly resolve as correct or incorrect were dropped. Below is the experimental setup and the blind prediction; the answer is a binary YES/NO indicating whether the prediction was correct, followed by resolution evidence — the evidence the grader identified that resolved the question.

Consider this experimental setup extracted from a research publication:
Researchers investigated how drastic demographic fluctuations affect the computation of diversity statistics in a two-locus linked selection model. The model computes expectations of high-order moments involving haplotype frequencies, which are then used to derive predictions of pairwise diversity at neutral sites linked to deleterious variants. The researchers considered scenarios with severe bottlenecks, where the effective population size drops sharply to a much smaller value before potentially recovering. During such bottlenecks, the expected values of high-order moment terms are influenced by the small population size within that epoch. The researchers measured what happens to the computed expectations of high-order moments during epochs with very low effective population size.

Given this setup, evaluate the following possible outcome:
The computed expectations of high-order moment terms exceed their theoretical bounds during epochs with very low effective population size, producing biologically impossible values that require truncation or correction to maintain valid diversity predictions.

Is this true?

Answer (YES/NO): NO